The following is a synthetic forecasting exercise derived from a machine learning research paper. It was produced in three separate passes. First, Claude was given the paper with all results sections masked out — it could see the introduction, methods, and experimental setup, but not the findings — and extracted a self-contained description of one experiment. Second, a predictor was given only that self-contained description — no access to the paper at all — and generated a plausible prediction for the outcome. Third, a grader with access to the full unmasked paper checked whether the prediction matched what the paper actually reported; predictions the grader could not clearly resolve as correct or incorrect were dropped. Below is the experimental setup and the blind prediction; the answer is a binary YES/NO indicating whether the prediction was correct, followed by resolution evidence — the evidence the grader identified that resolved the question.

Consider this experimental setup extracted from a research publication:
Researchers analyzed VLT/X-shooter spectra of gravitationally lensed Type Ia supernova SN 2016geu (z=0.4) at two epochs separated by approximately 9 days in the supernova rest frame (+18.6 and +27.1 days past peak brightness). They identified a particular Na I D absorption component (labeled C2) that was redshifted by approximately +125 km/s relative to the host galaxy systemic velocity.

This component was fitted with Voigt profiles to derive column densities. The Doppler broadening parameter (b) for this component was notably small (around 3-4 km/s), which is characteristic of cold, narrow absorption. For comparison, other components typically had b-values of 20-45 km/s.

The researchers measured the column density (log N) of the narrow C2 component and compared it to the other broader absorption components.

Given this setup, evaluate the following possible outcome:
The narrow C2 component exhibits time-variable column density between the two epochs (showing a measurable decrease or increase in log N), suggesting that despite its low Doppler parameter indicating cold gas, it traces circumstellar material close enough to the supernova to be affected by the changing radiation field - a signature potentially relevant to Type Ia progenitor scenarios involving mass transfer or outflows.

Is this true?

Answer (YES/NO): NO